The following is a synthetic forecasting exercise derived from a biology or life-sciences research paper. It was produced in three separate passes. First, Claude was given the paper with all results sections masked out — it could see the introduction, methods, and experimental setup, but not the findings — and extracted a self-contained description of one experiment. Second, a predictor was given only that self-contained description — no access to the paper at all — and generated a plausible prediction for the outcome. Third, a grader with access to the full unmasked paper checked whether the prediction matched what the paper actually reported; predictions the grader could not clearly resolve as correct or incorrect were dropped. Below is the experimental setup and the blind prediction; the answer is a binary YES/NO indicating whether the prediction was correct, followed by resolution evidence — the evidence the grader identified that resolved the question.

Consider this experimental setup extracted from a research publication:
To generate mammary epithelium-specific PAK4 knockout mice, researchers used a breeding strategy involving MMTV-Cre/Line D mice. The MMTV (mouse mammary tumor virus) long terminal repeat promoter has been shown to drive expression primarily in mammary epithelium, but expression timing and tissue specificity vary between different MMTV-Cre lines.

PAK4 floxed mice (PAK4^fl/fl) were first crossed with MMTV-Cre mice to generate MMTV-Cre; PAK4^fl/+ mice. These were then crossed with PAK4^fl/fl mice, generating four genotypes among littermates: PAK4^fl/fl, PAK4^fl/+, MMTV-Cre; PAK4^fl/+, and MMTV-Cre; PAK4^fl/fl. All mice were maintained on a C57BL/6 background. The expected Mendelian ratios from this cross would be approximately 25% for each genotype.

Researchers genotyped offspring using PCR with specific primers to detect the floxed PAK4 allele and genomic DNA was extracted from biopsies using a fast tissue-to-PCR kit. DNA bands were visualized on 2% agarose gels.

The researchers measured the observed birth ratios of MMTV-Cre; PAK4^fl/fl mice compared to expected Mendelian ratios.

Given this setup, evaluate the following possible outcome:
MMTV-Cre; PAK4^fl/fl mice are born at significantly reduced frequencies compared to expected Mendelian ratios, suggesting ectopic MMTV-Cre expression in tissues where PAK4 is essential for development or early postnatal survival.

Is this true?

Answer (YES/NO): NO